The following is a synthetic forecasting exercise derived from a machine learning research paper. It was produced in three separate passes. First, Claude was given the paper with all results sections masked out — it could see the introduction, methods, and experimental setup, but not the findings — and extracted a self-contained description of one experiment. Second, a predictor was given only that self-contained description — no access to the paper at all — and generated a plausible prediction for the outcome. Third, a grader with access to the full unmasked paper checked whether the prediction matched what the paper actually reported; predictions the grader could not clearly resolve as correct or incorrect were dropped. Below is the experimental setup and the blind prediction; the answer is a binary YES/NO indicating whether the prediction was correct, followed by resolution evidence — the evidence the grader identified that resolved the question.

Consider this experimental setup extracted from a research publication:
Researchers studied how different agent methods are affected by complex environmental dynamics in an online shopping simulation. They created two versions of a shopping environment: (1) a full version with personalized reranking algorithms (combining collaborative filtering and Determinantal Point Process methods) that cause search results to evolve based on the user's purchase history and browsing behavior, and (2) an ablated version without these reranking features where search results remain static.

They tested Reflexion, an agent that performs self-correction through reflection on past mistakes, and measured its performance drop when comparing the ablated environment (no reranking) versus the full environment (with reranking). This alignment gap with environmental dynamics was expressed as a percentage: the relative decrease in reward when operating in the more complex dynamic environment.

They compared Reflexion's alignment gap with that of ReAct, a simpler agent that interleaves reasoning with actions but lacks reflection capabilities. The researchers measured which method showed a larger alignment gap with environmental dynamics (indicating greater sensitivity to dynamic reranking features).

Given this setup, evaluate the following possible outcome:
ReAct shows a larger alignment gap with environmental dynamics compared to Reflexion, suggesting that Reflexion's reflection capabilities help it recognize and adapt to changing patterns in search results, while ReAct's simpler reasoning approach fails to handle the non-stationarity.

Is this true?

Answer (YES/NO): NO